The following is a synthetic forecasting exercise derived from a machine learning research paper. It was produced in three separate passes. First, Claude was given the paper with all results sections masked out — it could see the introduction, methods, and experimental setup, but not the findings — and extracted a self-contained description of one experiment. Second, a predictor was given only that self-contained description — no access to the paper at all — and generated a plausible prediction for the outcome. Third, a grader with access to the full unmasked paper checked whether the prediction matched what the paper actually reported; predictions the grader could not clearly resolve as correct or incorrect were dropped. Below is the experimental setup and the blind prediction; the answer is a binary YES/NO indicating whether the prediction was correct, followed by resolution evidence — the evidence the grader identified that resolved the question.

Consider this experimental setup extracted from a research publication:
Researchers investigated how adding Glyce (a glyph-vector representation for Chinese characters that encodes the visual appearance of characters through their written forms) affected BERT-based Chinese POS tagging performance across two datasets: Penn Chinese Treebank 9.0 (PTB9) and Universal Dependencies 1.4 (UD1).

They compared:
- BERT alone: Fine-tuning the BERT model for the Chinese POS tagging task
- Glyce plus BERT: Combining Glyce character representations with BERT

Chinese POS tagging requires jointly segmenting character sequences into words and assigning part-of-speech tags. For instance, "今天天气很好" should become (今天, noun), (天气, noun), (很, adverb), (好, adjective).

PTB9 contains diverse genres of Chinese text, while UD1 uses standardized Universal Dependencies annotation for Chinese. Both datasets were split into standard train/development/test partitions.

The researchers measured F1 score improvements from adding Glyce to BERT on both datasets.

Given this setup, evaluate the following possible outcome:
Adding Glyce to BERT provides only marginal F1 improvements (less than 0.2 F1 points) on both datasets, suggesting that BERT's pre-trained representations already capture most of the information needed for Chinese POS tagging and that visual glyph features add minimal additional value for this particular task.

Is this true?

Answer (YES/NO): NO